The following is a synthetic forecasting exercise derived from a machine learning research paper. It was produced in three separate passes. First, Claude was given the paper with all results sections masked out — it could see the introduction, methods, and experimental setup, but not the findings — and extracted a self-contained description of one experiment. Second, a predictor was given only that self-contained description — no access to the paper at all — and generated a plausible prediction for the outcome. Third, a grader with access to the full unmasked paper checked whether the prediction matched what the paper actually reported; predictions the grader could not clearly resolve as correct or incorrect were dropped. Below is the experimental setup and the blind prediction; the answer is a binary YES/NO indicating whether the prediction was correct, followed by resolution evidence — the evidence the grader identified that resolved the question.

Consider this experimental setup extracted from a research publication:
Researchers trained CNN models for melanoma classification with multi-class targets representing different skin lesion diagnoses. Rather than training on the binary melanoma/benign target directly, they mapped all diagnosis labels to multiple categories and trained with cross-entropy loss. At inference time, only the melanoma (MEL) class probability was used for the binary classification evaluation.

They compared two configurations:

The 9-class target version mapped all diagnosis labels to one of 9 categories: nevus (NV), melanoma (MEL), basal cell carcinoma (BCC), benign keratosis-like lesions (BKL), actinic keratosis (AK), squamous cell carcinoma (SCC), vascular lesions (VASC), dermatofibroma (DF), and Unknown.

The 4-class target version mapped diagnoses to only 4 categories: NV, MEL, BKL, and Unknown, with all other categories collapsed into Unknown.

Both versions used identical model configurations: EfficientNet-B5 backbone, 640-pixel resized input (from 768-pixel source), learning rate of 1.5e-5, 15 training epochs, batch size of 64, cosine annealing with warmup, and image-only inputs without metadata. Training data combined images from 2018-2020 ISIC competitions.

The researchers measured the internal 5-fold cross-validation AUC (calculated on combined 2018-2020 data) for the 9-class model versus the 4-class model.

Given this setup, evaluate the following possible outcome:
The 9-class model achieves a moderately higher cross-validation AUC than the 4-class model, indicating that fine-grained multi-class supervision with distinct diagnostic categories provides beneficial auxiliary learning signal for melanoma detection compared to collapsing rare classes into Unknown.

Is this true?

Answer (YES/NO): NO